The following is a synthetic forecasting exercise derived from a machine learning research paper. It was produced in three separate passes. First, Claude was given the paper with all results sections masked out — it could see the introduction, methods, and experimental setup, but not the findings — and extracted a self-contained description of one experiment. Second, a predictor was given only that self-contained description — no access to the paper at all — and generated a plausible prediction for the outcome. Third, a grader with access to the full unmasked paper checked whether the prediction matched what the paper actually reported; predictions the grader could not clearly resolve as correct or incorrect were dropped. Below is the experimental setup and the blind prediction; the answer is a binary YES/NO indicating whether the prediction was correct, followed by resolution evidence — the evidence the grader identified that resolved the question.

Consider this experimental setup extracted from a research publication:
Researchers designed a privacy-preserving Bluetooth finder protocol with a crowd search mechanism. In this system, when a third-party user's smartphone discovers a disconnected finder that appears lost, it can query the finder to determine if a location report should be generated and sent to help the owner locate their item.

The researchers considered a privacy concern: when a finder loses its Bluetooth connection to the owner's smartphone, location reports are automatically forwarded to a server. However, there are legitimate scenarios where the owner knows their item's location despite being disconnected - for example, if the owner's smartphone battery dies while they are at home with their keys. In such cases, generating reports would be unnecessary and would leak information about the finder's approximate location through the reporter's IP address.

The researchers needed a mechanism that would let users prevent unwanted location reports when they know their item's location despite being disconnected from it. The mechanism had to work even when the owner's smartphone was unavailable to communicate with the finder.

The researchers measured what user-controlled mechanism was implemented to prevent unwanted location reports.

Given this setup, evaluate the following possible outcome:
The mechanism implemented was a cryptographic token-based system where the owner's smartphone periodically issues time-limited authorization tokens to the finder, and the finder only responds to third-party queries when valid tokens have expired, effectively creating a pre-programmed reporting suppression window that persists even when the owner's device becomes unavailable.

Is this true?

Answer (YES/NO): NO